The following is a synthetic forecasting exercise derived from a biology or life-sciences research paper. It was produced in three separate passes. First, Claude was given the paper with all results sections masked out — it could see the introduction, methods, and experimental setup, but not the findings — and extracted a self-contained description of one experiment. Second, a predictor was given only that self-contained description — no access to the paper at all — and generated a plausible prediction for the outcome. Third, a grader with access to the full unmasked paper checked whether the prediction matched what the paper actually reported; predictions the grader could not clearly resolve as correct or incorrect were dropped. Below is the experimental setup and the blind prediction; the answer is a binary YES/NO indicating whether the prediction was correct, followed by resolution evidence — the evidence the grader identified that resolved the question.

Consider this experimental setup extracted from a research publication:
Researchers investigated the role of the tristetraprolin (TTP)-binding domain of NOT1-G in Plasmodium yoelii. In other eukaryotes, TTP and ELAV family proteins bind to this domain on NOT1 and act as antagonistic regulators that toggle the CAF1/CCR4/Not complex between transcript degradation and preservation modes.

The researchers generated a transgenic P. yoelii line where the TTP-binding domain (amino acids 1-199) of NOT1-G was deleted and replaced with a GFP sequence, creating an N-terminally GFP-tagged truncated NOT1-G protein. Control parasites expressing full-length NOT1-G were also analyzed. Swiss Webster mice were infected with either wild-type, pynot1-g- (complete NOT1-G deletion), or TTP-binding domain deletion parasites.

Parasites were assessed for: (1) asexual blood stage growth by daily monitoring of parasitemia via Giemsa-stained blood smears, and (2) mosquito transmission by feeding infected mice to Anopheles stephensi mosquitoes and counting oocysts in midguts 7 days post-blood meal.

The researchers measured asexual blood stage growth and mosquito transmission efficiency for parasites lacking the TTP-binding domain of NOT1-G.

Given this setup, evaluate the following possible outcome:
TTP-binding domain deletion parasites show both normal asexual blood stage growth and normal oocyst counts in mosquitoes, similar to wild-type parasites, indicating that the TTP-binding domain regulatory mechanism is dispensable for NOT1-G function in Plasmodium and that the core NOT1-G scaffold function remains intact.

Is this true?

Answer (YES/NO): NO